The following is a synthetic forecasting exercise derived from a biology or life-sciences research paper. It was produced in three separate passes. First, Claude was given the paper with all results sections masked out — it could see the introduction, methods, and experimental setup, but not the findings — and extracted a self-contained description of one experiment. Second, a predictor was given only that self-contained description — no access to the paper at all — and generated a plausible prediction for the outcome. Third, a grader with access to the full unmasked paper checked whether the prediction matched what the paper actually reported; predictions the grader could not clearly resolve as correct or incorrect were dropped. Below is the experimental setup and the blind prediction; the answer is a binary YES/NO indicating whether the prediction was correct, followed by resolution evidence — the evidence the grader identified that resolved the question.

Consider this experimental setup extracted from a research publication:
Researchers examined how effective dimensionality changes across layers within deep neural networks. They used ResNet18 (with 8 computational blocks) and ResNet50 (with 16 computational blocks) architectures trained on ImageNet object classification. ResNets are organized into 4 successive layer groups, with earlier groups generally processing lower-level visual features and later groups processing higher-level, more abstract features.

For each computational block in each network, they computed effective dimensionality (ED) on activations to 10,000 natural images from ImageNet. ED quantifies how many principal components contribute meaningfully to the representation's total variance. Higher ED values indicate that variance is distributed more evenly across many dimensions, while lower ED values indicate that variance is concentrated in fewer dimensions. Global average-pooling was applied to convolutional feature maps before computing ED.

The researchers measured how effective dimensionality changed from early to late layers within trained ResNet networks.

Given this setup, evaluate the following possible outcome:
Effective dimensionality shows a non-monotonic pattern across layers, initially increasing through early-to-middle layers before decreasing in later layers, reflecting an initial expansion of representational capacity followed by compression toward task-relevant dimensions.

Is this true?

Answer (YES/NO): NO